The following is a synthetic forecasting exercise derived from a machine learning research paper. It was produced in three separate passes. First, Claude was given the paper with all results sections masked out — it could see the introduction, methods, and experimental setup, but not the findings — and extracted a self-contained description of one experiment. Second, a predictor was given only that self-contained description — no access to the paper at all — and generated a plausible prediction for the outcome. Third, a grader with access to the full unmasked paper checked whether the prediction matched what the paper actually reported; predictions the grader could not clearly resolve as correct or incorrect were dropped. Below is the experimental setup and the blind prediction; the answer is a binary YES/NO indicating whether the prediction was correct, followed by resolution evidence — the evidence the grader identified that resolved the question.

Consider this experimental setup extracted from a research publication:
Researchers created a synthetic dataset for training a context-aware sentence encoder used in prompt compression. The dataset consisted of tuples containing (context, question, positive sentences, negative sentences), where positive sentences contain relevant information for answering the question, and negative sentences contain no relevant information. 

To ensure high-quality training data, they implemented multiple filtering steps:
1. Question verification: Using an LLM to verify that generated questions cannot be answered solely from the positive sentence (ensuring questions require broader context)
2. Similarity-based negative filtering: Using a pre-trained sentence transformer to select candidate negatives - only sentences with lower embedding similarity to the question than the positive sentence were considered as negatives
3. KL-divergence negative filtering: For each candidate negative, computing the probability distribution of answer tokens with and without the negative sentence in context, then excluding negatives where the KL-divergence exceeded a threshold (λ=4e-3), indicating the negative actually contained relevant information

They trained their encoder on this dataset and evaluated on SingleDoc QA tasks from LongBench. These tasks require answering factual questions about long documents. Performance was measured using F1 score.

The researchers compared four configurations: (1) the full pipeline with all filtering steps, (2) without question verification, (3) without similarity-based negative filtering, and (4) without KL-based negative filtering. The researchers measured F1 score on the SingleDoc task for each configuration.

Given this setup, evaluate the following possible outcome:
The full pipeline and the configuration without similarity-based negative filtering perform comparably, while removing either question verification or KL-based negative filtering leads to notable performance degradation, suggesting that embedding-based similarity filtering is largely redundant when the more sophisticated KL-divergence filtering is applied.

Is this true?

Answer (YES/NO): NO